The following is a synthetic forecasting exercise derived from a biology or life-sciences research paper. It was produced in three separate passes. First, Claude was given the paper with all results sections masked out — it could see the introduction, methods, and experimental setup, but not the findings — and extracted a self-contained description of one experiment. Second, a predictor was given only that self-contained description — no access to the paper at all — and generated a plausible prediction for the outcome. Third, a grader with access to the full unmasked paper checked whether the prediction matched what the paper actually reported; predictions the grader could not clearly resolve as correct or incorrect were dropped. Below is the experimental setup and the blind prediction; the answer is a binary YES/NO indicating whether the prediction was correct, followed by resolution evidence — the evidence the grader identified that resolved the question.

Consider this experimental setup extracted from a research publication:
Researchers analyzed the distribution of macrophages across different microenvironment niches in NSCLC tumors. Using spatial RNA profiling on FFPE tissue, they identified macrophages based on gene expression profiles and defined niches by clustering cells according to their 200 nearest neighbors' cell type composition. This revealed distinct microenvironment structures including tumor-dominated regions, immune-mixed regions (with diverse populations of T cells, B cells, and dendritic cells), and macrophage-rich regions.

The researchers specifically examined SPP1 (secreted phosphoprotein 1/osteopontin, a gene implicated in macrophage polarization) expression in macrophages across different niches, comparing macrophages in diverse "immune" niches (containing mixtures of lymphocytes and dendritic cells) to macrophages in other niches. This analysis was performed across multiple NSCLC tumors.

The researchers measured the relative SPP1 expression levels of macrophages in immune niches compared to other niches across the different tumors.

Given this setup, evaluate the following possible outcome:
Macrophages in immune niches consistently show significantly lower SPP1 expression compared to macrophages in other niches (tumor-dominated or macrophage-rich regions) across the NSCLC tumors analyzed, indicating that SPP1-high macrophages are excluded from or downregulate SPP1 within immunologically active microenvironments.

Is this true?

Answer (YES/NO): YES